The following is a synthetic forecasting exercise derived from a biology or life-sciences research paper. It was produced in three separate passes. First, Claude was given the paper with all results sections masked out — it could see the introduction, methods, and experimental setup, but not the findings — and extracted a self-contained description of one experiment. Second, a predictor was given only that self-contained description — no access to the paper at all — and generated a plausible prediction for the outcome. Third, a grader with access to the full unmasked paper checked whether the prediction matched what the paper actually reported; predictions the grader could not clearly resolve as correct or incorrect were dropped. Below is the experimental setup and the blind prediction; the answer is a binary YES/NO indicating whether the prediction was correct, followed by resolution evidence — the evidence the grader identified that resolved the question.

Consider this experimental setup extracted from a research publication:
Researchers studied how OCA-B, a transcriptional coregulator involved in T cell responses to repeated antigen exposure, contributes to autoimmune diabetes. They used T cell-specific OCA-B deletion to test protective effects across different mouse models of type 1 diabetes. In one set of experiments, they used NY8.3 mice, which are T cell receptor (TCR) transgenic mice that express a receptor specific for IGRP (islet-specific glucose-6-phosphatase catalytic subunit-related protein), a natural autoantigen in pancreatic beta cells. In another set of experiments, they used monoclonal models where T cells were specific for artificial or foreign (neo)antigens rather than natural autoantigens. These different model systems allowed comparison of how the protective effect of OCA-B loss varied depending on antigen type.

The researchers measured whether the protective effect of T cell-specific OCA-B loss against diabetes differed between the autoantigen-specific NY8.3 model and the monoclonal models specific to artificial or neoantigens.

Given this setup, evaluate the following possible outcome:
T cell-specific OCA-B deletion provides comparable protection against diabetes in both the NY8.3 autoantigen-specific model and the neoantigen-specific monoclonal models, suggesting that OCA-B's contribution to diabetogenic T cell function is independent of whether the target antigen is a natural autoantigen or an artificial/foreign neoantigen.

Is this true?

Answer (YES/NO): NO